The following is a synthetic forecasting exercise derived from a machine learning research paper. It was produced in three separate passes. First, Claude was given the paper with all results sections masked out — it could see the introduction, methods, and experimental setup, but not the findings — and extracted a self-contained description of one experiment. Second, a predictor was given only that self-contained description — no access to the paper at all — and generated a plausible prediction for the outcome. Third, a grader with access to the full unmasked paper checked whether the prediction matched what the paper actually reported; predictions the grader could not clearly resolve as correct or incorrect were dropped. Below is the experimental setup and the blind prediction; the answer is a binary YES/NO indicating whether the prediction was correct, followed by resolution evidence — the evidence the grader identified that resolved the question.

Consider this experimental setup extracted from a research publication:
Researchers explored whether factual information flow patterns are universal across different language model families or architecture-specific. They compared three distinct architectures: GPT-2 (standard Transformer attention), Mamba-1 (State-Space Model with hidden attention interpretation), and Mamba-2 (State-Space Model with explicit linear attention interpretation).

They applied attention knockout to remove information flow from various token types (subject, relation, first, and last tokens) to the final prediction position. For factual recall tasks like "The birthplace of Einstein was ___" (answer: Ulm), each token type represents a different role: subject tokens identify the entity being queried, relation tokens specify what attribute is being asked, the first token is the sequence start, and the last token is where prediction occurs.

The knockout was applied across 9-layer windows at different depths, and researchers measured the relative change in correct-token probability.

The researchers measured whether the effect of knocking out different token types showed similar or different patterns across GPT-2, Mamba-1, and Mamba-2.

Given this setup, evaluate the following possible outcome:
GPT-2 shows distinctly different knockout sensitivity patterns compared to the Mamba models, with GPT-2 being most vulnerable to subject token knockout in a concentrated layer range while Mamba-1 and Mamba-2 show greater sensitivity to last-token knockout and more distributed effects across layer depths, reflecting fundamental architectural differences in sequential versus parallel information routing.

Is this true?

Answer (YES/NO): NO